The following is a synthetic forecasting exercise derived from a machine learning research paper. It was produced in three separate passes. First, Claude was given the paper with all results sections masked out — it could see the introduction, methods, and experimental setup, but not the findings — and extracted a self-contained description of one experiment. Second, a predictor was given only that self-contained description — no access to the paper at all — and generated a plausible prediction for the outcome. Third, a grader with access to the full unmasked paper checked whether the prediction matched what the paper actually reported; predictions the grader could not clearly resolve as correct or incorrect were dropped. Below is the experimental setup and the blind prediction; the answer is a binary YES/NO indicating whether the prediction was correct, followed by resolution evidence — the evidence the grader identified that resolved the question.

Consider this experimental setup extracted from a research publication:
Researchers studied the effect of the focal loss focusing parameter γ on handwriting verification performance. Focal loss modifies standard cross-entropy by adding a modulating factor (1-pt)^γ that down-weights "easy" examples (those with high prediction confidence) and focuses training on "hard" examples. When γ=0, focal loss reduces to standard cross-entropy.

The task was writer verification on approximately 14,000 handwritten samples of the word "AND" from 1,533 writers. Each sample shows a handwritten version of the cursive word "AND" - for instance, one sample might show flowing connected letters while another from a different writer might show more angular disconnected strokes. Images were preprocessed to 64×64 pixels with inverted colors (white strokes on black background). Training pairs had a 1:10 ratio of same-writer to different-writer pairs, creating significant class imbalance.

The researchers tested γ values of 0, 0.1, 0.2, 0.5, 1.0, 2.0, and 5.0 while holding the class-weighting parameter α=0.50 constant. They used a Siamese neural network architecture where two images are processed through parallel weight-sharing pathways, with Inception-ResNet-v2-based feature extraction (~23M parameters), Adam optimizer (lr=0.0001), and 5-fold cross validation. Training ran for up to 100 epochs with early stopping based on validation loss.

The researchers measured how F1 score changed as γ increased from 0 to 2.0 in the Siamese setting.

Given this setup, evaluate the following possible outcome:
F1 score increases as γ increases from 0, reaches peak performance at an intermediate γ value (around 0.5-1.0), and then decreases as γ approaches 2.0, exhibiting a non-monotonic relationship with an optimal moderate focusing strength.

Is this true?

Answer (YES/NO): NO